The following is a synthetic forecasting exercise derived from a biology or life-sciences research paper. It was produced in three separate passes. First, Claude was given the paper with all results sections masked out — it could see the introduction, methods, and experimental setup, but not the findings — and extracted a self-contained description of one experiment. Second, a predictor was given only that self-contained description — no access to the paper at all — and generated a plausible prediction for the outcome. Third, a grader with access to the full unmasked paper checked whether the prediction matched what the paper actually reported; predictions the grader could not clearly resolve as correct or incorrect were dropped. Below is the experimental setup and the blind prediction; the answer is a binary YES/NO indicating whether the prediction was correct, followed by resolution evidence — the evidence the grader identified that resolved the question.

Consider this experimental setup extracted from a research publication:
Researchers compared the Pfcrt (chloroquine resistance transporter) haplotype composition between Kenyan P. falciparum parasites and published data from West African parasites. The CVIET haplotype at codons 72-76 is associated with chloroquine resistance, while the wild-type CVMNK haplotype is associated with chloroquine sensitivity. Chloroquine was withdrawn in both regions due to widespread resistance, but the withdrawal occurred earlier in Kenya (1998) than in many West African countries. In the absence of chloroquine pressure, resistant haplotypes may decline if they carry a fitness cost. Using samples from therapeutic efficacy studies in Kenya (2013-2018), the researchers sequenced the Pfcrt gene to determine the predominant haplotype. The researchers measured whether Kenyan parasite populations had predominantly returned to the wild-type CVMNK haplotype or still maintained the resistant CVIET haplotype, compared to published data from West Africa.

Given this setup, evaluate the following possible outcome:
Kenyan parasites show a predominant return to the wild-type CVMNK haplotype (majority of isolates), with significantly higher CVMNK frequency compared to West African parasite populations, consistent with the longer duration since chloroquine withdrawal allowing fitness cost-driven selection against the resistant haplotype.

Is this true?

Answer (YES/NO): YES